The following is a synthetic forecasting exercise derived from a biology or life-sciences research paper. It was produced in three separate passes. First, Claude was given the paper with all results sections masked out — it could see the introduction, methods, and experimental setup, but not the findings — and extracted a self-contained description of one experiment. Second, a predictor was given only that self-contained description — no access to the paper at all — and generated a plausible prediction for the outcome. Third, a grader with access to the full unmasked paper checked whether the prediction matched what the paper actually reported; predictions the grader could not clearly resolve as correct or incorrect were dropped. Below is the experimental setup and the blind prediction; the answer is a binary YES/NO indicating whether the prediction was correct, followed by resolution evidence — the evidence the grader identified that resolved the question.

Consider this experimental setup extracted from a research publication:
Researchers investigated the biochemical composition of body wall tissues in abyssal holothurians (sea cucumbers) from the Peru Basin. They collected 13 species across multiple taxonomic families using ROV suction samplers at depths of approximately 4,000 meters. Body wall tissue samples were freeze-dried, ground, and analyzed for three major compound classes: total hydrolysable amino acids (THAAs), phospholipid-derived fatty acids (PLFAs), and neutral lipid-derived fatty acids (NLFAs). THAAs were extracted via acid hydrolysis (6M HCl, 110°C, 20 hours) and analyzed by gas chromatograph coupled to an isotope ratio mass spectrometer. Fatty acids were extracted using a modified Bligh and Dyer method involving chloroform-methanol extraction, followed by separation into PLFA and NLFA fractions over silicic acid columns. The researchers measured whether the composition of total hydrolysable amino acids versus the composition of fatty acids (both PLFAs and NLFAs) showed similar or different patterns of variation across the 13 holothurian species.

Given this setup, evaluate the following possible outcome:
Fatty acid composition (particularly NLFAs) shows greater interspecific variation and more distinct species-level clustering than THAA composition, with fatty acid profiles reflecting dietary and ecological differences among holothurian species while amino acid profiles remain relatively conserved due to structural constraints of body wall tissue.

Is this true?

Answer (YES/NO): YES